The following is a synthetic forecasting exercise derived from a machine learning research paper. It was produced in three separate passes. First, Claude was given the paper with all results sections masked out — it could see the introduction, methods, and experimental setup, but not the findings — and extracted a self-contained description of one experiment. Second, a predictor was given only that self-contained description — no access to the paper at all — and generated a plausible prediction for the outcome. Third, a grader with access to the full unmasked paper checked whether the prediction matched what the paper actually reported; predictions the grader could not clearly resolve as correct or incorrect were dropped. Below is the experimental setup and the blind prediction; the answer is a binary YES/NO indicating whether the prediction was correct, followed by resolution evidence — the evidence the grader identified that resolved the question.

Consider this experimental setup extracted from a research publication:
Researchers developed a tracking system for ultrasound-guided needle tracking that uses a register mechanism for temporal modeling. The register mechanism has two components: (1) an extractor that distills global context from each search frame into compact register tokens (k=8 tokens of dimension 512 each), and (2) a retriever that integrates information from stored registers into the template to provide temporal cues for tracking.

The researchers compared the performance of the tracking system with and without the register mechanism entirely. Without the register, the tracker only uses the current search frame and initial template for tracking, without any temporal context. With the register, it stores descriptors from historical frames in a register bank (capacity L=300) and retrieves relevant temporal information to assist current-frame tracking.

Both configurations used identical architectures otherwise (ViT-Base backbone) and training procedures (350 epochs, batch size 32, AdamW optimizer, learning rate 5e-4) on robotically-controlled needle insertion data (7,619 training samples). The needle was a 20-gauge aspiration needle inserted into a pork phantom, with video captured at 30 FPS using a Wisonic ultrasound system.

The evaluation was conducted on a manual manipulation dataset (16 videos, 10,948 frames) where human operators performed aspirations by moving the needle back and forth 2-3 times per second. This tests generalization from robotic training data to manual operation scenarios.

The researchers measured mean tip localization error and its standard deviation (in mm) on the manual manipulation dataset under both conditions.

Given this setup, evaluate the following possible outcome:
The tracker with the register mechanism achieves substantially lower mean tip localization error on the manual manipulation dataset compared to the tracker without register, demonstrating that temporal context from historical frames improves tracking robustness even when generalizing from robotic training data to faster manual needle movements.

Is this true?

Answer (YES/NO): YES